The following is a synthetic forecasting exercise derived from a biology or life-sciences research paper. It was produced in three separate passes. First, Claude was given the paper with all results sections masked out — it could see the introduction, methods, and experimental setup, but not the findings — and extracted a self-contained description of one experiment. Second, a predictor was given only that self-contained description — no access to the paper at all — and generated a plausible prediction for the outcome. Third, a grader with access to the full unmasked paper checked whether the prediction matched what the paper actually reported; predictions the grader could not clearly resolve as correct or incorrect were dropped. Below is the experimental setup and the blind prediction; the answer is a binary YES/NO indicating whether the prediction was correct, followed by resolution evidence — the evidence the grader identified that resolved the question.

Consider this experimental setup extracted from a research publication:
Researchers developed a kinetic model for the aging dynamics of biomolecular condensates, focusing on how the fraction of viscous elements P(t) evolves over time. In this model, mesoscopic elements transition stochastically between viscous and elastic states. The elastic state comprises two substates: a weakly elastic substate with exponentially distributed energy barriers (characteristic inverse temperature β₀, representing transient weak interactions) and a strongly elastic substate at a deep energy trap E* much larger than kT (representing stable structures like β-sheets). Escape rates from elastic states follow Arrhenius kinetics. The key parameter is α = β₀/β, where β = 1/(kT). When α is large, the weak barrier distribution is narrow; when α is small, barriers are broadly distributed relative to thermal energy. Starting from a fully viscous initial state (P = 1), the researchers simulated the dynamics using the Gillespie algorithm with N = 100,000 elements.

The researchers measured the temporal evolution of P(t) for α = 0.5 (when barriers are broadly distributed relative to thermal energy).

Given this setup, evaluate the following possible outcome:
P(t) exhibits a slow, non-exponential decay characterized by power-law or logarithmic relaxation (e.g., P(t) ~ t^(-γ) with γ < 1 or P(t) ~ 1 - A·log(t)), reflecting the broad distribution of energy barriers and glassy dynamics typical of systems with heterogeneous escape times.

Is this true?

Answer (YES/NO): NO